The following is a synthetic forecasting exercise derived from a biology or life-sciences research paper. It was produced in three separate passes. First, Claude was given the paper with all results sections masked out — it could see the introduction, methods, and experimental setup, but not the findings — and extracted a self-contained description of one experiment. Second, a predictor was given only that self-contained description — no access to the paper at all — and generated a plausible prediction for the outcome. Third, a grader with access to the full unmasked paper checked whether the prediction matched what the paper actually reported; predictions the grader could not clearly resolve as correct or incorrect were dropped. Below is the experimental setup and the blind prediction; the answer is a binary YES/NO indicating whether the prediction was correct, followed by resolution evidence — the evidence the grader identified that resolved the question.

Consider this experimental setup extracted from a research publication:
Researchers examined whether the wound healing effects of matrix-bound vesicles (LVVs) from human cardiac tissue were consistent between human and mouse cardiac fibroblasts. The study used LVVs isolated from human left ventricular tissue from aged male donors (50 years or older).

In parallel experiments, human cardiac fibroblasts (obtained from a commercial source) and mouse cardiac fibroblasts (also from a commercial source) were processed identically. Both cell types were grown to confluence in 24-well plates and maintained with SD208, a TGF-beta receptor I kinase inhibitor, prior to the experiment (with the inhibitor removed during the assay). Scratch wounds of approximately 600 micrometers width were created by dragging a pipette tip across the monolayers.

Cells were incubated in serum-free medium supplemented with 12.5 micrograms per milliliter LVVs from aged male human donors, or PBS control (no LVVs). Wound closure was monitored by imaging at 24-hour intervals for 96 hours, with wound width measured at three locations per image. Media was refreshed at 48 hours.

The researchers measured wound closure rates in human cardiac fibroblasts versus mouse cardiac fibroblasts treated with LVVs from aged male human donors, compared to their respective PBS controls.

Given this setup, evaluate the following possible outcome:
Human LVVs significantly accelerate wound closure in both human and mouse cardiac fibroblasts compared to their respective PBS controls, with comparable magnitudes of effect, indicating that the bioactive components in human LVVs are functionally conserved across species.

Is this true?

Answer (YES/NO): NO